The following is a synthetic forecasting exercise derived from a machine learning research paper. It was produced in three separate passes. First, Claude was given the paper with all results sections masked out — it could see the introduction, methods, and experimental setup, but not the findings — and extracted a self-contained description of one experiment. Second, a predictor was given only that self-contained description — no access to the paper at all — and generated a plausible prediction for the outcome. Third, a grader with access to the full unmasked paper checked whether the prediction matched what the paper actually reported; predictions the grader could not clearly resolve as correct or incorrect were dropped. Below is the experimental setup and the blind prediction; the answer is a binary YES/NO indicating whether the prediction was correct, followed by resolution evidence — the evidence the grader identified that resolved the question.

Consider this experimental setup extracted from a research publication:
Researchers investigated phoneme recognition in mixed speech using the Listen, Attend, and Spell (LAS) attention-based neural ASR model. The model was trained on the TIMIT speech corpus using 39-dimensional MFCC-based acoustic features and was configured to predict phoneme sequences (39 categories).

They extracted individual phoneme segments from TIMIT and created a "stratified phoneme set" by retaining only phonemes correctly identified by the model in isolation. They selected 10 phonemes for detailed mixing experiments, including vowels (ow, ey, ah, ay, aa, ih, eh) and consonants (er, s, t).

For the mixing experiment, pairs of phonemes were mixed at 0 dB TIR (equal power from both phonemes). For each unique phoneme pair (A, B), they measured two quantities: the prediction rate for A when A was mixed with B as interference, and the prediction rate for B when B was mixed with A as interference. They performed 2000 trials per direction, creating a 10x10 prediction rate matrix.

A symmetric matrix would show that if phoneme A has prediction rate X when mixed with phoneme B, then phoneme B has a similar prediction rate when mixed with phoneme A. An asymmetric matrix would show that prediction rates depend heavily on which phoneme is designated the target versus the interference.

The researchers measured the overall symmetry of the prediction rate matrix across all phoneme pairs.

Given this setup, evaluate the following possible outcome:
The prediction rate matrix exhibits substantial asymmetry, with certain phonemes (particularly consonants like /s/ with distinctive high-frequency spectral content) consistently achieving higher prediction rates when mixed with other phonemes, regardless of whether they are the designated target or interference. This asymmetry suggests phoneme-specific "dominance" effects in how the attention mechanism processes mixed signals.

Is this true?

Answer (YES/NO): NO